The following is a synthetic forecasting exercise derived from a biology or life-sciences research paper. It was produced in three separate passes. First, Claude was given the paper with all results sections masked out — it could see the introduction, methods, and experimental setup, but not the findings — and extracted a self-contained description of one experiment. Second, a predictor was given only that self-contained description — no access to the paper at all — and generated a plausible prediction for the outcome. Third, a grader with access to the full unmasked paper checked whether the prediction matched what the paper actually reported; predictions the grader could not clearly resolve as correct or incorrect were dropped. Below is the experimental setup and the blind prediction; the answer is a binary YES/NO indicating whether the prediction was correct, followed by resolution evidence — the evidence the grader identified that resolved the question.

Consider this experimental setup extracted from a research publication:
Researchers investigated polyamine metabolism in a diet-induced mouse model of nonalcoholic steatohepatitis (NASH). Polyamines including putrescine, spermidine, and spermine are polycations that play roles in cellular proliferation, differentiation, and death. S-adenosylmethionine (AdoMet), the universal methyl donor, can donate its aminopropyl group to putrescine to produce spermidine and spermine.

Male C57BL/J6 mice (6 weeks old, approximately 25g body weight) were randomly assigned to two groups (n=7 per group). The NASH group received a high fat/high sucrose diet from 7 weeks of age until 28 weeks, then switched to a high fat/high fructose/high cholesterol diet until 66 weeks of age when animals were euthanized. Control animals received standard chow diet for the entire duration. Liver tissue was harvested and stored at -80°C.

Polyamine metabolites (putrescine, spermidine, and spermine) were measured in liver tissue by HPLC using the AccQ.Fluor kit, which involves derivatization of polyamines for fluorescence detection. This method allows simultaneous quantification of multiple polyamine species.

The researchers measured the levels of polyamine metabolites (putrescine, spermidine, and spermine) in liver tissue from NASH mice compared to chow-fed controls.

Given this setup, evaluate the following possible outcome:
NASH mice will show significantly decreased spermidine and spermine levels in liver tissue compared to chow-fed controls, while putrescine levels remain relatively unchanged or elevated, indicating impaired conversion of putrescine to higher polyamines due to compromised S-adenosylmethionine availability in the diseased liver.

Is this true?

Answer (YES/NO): NO